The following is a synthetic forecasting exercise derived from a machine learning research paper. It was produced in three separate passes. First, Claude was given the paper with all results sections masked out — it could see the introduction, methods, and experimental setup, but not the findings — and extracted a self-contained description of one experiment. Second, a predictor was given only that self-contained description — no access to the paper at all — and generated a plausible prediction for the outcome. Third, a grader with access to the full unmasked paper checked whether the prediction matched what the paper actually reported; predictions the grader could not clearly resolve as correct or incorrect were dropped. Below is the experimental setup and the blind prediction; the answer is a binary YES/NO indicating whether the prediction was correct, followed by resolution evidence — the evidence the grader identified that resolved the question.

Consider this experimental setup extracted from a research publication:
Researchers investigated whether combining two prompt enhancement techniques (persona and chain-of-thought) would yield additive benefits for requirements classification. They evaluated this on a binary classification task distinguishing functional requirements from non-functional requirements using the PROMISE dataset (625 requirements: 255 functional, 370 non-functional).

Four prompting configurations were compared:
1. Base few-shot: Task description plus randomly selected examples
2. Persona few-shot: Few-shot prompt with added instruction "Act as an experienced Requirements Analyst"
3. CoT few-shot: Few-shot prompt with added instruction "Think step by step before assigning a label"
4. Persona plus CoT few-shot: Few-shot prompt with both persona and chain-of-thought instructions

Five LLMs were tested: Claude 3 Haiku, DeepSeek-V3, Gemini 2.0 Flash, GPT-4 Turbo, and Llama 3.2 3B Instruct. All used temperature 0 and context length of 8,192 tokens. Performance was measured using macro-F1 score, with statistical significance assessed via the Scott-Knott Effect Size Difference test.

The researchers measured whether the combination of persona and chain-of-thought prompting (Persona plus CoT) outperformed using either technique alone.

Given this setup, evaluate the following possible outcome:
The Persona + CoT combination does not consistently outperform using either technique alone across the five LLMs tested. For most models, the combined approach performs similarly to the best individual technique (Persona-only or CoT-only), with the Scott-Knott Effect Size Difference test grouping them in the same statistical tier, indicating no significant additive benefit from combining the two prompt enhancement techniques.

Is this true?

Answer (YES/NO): NO